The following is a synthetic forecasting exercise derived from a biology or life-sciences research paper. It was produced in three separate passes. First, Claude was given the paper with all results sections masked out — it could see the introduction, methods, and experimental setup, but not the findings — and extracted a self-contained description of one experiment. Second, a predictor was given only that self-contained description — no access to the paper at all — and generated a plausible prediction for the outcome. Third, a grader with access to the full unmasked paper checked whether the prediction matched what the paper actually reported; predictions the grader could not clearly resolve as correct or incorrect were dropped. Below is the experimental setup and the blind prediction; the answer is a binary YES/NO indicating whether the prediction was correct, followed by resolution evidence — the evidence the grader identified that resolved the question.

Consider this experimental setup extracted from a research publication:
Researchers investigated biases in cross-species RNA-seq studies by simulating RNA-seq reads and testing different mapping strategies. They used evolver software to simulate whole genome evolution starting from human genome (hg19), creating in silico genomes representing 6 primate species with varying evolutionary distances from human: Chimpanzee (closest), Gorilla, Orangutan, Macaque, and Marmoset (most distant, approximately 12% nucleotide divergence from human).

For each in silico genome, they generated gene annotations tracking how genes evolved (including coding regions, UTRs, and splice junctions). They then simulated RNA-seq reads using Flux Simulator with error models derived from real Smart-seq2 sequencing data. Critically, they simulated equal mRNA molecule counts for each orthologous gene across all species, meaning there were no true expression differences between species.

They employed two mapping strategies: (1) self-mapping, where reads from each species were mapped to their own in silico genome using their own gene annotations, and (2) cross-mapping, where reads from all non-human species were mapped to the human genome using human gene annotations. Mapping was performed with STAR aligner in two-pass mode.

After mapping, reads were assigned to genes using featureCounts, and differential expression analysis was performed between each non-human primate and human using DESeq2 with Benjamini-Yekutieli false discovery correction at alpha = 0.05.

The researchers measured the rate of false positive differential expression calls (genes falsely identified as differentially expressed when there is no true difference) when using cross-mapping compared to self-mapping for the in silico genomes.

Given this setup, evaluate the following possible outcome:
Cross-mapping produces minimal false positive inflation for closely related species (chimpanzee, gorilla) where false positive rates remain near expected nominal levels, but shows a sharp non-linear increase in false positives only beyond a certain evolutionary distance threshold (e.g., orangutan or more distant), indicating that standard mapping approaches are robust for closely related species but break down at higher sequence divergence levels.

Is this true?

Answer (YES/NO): NO